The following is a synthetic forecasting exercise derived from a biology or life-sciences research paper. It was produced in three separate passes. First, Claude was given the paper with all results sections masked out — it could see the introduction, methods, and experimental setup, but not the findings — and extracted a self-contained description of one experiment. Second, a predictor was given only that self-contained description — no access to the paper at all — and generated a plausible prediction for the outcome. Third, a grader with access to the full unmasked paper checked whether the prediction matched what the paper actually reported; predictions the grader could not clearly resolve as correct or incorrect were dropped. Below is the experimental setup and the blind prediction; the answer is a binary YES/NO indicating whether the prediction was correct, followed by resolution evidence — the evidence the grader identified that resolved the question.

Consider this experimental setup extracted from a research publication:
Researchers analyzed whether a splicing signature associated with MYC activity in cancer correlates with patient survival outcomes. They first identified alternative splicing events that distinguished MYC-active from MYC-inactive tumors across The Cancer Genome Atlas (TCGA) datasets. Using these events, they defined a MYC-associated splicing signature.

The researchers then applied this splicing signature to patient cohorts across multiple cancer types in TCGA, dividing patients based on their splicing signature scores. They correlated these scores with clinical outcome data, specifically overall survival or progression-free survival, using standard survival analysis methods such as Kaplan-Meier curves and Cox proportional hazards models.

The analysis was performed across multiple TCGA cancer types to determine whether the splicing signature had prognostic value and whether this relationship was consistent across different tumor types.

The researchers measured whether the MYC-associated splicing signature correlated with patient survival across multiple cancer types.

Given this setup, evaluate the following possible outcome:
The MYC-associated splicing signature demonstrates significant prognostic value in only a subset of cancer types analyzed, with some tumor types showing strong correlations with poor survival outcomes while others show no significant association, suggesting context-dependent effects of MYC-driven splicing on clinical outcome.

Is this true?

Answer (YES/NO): YES